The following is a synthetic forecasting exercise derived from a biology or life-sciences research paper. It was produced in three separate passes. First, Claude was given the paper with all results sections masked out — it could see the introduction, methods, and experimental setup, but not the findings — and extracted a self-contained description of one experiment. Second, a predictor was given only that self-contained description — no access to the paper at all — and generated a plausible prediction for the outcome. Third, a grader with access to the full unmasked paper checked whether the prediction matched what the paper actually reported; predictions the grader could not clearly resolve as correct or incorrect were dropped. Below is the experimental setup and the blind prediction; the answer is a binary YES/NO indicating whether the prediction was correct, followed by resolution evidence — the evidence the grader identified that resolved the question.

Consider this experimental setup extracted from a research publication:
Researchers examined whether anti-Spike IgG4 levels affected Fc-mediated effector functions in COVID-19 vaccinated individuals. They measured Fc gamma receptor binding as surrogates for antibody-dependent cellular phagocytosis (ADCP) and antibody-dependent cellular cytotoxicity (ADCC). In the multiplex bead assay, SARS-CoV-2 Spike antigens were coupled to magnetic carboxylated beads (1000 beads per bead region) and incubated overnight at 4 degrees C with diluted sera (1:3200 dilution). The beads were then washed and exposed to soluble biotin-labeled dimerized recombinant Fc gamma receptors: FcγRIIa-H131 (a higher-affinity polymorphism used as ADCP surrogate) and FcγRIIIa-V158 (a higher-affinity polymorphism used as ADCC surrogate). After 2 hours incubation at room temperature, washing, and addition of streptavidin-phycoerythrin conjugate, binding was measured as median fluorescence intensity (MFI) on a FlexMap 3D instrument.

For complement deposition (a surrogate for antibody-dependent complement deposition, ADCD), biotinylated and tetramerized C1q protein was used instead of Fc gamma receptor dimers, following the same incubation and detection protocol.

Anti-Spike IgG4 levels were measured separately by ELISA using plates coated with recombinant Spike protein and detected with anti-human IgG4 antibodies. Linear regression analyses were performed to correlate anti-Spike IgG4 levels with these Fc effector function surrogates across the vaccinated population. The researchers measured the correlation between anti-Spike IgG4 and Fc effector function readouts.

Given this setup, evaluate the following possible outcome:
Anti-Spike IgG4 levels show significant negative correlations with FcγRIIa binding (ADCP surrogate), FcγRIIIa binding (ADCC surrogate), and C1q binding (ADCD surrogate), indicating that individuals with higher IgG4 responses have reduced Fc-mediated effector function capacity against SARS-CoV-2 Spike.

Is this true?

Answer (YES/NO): YES